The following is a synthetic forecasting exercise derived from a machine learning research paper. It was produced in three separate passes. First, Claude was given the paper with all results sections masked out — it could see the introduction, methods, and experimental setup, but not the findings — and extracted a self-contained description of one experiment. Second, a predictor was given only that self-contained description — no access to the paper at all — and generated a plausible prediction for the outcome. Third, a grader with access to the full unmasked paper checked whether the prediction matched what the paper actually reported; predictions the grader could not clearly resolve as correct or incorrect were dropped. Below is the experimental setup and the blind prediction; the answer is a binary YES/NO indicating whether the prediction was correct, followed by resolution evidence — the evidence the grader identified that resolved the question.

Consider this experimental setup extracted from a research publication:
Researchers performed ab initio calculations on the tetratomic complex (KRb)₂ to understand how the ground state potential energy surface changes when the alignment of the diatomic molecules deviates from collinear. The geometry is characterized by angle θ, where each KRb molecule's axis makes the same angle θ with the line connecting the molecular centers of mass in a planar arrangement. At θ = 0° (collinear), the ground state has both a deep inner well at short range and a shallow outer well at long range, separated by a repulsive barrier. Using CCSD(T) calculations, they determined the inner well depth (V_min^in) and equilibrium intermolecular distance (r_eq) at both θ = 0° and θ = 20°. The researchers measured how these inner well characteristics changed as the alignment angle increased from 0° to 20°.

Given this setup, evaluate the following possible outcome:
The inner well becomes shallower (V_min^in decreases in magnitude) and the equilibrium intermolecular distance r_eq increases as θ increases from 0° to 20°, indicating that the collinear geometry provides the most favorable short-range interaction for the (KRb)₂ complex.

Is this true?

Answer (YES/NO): NO